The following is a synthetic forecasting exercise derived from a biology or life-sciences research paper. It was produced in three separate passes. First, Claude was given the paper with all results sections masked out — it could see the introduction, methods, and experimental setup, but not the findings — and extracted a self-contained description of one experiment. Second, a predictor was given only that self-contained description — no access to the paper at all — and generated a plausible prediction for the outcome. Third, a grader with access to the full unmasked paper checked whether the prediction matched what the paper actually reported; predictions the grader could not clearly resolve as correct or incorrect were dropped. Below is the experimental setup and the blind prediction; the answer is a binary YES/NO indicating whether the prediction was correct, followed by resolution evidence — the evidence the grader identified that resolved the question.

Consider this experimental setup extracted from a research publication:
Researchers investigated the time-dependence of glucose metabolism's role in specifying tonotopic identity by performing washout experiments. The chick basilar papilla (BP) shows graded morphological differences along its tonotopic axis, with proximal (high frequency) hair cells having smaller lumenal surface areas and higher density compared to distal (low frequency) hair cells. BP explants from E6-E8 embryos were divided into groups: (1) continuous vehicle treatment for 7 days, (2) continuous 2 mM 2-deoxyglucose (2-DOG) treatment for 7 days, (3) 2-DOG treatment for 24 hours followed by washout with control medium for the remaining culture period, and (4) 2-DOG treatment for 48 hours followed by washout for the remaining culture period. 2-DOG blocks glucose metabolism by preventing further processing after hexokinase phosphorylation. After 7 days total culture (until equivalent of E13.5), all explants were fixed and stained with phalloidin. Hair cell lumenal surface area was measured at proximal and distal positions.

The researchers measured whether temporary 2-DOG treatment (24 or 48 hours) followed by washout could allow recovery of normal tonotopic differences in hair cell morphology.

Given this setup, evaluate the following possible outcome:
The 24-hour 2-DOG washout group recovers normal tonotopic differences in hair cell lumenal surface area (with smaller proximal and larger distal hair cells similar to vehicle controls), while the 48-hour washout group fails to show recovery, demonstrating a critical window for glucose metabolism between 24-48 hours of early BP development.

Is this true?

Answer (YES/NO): NO